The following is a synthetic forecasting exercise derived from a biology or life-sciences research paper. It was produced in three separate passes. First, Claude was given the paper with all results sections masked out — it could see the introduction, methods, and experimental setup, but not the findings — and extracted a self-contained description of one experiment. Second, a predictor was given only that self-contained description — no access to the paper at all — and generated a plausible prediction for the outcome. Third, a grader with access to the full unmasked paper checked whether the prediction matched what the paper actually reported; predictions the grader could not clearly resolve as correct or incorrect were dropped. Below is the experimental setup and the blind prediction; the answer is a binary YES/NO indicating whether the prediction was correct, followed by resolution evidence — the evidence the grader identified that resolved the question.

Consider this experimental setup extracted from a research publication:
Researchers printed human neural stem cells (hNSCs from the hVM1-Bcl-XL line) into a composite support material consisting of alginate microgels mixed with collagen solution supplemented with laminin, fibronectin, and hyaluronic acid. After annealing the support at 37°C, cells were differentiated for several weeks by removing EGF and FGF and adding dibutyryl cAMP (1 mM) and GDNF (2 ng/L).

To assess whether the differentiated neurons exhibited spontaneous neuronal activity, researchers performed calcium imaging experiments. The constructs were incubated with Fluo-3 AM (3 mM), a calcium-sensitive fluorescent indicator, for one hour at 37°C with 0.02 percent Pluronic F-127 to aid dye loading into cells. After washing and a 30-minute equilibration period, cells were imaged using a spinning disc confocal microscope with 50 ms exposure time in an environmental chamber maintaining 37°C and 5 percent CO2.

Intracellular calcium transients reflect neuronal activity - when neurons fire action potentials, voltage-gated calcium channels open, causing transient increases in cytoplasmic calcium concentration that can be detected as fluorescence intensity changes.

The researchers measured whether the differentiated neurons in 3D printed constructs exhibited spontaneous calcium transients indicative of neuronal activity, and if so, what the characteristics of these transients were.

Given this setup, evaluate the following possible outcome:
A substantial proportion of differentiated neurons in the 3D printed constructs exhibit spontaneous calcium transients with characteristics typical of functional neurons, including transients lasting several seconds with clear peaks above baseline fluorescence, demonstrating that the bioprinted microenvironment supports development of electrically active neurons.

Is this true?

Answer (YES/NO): YES